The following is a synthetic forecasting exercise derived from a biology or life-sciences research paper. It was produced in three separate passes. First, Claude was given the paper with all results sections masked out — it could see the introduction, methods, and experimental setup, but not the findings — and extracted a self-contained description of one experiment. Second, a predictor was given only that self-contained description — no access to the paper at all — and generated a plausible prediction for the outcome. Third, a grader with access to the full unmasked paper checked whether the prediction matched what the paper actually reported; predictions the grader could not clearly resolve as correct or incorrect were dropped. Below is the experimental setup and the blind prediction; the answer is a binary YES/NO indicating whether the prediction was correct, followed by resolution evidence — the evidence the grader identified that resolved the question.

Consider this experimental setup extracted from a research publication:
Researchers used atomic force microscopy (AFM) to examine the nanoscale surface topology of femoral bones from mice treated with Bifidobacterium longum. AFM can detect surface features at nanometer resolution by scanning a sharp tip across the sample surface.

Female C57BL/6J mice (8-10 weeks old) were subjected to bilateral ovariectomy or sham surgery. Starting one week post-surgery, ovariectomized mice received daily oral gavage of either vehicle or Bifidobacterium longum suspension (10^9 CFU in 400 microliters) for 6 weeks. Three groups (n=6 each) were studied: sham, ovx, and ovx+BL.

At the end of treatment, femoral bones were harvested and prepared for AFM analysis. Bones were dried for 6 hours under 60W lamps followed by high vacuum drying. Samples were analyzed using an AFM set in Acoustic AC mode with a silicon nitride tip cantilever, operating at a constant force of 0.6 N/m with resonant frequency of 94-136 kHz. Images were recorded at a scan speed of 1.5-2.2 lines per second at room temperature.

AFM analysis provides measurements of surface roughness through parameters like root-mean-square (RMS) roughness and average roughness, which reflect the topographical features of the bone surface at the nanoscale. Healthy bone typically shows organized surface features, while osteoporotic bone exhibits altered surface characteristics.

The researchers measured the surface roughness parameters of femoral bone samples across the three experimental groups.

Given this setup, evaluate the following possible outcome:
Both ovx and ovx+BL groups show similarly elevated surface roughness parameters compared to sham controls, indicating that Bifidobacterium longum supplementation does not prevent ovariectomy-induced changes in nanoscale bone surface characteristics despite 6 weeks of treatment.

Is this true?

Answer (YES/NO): NO